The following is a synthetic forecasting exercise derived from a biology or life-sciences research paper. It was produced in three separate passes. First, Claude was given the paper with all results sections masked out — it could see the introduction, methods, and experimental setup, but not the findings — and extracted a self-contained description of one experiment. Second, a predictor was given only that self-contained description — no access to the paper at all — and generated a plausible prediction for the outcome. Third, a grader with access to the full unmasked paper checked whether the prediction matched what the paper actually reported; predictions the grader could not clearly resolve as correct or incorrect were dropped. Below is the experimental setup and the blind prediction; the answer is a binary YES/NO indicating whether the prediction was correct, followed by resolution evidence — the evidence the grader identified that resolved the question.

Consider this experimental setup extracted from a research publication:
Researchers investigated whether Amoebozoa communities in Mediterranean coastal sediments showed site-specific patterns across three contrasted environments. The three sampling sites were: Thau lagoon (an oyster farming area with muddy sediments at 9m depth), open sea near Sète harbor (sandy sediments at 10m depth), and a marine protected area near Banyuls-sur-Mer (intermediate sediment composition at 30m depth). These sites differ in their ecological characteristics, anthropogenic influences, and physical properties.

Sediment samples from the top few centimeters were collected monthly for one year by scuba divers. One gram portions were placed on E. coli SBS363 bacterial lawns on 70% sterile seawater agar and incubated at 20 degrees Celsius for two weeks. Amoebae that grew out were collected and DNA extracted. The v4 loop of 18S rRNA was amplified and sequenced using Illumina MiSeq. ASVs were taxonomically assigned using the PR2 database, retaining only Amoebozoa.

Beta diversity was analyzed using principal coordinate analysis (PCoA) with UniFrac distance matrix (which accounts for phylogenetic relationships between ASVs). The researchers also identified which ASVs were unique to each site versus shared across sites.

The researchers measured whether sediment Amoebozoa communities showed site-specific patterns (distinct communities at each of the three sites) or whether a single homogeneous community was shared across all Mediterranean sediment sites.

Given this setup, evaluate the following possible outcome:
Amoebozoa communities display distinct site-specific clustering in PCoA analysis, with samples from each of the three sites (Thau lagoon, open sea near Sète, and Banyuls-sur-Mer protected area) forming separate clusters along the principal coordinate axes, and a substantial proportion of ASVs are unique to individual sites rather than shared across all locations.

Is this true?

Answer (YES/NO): NO